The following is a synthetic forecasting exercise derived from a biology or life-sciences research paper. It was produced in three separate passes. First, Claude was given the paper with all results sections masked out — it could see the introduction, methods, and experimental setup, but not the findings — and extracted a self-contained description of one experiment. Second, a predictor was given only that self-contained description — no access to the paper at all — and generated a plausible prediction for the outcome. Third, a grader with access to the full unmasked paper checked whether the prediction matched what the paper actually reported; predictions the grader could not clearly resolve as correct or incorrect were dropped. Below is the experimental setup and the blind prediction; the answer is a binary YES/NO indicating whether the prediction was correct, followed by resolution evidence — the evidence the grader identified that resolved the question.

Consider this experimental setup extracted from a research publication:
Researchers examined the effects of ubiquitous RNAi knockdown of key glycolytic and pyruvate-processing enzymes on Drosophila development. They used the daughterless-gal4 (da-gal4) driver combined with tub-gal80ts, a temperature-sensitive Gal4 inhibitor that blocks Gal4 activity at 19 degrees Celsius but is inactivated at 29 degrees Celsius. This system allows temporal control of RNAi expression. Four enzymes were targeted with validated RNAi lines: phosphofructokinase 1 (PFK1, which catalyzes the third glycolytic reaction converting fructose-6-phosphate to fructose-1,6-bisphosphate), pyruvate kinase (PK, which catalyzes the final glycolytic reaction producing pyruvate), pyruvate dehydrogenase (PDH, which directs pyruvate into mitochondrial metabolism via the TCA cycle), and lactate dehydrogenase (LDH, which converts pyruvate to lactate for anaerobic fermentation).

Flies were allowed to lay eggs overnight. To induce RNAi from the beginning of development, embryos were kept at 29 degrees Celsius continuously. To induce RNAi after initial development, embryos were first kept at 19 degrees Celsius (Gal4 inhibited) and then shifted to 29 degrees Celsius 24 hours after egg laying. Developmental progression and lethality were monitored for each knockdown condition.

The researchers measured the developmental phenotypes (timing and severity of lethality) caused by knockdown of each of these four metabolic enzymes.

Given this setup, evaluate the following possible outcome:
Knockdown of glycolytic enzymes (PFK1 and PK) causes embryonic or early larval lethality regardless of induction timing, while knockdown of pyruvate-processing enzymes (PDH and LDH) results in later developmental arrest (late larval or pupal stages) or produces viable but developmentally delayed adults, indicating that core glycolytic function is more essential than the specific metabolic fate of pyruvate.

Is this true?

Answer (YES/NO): NO